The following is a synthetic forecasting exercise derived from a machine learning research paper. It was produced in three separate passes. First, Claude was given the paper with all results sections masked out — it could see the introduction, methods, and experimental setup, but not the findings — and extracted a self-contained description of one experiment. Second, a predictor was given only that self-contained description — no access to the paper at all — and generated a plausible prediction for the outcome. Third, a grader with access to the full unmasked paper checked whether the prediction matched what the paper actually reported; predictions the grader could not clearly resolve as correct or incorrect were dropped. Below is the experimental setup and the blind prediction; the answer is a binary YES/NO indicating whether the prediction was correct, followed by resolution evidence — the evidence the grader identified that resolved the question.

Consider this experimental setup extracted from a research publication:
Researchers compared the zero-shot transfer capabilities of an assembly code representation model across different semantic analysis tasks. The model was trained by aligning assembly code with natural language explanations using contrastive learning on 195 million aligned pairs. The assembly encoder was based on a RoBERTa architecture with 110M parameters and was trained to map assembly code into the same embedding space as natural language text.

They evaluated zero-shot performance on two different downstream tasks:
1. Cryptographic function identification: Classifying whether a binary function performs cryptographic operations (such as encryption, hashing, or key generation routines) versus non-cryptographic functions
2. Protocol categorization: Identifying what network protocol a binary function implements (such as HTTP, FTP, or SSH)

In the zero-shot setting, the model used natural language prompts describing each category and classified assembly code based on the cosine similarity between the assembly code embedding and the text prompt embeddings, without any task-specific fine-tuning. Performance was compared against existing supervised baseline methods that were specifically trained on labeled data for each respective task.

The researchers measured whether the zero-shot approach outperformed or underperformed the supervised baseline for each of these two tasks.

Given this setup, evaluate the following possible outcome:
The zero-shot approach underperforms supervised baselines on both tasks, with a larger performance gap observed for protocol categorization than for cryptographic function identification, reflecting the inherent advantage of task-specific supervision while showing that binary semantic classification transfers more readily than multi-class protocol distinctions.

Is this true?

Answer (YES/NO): NO